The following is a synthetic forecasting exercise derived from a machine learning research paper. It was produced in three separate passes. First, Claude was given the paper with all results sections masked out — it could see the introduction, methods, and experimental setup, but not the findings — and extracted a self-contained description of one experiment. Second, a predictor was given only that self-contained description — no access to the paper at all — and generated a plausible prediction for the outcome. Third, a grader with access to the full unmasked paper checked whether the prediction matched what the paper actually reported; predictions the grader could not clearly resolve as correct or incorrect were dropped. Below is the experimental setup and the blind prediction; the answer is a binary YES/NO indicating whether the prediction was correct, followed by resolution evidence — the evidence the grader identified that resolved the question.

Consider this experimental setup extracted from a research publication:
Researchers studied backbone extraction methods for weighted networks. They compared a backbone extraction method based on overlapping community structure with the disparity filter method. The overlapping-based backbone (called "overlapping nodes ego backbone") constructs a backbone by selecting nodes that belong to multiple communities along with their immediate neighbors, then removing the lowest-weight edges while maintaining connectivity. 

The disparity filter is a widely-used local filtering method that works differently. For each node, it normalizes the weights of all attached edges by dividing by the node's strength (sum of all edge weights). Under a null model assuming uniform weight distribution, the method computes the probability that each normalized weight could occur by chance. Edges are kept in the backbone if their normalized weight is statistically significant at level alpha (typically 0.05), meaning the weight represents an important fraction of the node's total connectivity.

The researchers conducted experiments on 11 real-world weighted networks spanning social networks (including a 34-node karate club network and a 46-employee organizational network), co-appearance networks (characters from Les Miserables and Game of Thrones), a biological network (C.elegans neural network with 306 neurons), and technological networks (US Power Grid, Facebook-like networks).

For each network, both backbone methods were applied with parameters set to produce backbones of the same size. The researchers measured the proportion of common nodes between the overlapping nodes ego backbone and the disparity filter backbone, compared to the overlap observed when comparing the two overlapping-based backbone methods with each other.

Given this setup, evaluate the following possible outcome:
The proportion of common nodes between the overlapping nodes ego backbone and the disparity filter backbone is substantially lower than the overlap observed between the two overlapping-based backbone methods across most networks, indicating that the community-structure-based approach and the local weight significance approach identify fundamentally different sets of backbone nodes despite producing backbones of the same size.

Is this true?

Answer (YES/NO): YES